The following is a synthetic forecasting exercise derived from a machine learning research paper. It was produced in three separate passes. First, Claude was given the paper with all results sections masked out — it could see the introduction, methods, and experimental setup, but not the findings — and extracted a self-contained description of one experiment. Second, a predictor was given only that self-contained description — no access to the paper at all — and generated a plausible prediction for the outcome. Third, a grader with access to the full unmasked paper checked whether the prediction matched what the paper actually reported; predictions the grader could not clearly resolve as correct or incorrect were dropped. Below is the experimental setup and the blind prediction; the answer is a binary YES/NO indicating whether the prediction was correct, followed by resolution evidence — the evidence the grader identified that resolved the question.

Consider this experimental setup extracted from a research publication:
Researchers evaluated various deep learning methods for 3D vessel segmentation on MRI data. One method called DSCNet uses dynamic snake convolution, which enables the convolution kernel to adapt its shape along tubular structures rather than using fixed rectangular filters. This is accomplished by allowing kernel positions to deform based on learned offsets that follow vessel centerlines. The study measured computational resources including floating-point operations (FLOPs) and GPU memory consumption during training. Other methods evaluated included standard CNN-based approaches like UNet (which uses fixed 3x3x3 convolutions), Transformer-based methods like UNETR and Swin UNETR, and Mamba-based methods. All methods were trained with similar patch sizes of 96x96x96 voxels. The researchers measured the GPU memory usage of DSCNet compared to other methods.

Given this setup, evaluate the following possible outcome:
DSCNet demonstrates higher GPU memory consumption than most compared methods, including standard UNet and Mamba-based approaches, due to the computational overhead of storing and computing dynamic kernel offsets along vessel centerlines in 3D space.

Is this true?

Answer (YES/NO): YES